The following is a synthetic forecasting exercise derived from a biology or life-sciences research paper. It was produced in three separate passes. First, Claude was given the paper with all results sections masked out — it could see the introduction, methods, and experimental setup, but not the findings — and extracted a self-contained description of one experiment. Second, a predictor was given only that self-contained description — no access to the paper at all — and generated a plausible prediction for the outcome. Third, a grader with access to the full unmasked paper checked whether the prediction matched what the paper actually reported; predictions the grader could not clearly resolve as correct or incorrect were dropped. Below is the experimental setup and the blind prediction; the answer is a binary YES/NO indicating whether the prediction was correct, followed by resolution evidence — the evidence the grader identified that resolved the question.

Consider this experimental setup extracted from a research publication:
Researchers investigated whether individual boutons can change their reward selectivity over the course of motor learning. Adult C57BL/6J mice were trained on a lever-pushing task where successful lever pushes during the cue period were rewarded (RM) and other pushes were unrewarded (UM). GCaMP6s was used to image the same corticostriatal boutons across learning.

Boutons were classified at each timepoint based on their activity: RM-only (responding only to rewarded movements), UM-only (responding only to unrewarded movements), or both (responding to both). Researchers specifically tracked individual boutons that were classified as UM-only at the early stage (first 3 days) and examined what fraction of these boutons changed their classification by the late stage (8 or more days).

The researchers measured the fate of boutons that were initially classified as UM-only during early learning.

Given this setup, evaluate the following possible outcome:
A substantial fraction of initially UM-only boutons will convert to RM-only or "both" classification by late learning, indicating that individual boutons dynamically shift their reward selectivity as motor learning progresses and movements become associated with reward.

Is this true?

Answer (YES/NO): YES